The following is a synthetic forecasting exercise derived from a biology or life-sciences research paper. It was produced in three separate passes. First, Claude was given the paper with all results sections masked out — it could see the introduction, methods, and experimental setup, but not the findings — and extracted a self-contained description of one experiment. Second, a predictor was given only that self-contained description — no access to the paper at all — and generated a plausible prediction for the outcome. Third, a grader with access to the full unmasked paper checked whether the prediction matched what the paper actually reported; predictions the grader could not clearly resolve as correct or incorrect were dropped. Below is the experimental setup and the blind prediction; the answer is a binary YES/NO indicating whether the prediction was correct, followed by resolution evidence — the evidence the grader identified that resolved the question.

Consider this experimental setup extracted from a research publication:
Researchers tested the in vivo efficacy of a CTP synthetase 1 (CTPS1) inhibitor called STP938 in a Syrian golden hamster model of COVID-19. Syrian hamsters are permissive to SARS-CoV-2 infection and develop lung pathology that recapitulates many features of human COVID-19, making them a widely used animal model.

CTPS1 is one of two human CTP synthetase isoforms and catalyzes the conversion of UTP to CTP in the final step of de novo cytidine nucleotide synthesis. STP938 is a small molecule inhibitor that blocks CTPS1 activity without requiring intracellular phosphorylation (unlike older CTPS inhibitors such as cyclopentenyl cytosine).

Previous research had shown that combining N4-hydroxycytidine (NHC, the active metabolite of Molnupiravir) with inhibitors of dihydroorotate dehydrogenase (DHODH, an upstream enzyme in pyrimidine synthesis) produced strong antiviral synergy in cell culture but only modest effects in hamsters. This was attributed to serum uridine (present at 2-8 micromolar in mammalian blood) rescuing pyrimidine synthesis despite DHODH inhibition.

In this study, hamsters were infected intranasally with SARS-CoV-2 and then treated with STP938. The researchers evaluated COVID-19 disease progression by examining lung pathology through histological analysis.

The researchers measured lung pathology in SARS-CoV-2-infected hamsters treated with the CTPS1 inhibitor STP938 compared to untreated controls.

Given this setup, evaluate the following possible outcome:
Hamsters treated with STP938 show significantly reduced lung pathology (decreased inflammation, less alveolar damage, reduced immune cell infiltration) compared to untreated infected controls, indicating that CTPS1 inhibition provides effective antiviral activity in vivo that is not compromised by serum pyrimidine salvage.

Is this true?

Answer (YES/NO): YES